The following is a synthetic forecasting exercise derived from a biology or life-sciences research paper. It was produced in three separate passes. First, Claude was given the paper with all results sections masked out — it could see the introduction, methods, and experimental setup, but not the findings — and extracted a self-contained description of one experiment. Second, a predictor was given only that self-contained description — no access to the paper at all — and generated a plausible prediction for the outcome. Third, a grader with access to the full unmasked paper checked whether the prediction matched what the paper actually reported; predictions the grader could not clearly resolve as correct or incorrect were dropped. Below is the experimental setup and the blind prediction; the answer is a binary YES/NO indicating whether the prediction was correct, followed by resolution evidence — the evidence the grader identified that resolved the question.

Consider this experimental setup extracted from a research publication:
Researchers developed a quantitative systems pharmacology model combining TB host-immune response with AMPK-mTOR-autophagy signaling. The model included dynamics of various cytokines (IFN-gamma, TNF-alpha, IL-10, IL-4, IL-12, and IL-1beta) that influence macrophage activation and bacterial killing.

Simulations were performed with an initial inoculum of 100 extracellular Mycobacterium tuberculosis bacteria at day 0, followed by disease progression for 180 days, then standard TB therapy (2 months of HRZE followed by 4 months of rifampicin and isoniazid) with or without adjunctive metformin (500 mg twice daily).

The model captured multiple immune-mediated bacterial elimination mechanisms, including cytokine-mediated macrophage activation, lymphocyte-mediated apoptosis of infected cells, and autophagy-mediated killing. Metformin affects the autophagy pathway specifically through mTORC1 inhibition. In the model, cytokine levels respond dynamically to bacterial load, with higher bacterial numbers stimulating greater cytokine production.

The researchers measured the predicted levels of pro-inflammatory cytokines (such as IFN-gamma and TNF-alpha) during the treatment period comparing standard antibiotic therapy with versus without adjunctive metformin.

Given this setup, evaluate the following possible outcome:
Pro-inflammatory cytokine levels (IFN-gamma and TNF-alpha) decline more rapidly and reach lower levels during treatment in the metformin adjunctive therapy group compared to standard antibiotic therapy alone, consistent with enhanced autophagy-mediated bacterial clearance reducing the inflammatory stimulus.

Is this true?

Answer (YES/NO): NO